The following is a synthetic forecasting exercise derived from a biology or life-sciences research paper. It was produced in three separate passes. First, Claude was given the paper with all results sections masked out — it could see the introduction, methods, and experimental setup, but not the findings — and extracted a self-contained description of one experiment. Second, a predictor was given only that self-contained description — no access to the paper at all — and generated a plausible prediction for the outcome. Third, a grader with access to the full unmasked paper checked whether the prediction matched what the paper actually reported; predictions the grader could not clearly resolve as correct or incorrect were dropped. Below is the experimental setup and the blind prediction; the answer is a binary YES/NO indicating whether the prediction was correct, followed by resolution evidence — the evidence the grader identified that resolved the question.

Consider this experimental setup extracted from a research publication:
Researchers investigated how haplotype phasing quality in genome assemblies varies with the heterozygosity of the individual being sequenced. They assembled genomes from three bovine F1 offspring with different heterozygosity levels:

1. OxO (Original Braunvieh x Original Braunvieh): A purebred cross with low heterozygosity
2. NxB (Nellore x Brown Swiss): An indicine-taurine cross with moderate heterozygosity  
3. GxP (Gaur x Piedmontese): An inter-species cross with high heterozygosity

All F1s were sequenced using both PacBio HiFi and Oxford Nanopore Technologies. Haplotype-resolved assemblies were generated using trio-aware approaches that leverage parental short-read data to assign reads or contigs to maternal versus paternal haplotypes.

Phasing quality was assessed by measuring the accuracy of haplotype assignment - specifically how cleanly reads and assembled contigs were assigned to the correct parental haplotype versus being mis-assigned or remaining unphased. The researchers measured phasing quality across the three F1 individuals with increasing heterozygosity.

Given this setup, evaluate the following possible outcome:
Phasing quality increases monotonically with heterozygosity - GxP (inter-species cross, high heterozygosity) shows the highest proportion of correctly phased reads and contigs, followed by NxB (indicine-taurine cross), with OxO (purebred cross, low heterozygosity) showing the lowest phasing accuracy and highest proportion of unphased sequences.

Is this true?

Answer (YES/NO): YES